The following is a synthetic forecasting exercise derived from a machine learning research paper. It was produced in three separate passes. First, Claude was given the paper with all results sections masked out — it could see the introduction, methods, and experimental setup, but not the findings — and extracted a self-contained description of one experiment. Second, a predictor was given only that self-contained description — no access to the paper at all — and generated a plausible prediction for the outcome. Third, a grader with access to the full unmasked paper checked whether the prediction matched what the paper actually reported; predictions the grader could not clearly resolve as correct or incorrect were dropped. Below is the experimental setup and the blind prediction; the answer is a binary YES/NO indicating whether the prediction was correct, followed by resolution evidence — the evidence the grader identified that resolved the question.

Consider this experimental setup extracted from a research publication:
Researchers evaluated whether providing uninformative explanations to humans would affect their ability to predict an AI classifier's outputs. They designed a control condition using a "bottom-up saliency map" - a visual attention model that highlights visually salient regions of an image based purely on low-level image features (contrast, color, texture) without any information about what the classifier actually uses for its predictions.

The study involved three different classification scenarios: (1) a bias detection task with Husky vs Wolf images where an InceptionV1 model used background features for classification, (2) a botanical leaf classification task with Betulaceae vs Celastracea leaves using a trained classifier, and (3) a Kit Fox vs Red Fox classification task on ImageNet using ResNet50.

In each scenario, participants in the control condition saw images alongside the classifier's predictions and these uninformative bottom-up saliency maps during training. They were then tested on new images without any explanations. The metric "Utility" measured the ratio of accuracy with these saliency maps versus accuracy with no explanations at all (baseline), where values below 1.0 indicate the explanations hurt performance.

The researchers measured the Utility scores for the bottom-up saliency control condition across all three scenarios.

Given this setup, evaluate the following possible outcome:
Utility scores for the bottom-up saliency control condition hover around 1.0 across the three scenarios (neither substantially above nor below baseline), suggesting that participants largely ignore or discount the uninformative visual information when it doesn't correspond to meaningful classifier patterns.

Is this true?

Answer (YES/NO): NO